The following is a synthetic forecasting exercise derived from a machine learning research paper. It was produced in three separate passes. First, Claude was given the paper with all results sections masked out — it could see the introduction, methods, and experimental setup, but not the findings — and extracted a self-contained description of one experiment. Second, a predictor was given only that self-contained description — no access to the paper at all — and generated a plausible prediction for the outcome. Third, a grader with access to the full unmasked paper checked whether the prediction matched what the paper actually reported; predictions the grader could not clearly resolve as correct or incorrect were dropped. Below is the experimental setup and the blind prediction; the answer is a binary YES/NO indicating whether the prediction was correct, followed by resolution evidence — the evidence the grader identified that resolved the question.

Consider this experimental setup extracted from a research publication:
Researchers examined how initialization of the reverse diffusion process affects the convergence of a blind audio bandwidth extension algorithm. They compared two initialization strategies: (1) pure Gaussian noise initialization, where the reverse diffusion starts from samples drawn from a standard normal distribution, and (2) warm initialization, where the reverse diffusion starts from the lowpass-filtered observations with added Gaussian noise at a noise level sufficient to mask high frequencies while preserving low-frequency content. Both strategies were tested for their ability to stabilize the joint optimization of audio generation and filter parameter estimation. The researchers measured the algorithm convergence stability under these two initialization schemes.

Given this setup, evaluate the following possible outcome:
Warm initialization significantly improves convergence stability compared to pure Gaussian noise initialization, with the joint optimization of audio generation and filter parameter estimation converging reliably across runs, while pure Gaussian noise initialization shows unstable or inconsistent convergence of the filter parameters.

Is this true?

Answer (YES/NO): YES